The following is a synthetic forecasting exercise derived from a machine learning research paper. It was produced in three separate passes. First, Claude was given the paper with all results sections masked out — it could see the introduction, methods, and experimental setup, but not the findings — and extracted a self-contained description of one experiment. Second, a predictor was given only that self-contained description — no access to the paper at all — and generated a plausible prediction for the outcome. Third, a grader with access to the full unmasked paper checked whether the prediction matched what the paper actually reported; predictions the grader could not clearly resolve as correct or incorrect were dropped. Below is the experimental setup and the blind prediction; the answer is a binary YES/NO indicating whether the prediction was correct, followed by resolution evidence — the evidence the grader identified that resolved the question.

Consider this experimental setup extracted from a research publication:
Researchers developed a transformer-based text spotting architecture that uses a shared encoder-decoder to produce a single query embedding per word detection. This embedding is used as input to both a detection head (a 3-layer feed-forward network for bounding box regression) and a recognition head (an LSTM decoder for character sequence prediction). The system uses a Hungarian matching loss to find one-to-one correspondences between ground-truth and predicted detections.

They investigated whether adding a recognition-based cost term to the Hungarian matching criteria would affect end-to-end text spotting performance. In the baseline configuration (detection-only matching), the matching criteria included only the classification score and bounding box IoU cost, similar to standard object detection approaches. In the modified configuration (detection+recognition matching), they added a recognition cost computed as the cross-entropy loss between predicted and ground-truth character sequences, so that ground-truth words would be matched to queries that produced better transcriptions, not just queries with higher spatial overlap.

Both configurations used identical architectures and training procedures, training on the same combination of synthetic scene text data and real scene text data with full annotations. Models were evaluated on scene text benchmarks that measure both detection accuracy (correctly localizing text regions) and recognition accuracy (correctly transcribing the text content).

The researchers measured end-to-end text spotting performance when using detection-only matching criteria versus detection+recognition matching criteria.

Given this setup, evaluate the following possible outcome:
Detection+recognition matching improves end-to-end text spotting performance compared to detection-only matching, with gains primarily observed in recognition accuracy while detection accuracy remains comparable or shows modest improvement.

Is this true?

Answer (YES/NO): YES